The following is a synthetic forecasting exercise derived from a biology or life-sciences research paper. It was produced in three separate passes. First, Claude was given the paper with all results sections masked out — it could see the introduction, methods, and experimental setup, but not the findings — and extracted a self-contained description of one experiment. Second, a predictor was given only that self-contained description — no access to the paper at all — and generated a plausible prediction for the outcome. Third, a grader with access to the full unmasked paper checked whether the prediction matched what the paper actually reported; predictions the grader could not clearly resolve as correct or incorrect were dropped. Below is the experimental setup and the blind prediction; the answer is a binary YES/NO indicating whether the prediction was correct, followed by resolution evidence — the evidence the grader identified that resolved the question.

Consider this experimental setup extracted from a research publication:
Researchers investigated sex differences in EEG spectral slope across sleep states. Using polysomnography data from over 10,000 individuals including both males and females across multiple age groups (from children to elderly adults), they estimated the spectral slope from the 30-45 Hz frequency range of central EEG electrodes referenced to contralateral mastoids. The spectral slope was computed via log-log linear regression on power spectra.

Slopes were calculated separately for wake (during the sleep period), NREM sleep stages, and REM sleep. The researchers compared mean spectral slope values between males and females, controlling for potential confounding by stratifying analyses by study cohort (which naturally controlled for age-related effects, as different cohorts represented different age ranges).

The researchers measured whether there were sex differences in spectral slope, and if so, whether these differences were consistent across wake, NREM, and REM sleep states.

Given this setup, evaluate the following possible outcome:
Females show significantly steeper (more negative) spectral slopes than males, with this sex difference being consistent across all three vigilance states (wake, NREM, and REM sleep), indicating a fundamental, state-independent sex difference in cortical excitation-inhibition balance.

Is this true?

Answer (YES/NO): YES